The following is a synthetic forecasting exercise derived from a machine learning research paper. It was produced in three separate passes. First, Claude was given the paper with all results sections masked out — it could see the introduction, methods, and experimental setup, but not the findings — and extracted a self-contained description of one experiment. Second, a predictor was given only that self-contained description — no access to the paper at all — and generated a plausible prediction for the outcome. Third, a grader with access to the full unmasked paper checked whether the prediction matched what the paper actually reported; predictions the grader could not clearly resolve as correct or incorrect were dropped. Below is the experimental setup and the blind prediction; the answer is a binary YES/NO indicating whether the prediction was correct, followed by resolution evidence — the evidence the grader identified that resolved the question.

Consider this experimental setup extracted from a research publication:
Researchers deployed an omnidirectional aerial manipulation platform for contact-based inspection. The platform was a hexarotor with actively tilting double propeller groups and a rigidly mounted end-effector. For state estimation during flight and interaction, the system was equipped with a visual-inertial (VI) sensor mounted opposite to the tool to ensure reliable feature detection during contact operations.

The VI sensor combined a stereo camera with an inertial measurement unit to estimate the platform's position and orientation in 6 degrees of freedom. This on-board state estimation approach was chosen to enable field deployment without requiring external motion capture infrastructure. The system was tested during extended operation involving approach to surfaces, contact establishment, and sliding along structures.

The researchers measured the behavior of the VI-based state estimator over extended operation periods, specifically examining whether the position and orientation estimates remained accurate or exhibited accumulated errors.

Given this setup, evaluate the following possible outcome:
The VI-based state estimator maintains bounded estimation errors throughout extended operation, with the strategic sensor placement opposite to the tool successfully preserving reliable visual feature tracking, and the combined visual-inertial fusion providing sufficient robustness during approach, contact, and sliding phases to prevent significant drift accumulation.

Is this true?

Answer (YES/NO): NO